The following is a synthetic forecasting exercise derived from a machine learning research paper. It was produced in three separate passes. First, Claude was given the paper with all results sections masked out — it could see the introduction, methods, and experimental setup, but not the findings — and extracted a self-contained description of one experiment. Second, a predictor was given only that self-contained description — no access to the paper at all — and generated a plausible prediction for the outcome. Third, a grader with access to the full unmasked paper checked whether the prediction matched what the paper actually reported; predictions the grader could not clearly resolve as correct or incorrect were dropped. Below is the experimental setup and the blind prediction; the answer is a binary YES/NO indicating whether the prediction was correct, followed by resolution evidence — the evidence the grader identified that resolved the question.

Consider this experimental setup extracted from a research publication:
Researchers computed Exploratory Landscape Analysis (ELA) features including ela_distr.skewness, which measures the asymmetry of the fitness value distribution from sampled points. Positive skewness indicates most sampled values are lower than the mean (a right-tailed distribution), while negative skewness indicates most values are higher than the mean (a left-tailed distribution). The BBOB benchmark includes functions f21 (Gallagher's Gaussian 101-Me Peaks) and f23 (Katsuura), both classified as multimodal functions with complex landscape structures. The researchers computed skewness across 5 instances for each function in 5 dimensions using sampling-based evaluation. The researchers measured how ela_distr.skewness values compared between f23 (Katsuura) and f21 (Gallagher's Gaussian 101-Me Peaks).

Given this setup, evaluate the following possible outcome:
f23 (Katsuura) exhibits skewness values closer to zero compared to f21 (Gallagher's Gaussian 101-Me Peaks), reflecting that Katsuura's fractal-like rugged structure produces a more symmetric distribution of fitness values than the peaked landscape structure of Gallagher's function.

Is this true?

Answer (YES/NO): YES